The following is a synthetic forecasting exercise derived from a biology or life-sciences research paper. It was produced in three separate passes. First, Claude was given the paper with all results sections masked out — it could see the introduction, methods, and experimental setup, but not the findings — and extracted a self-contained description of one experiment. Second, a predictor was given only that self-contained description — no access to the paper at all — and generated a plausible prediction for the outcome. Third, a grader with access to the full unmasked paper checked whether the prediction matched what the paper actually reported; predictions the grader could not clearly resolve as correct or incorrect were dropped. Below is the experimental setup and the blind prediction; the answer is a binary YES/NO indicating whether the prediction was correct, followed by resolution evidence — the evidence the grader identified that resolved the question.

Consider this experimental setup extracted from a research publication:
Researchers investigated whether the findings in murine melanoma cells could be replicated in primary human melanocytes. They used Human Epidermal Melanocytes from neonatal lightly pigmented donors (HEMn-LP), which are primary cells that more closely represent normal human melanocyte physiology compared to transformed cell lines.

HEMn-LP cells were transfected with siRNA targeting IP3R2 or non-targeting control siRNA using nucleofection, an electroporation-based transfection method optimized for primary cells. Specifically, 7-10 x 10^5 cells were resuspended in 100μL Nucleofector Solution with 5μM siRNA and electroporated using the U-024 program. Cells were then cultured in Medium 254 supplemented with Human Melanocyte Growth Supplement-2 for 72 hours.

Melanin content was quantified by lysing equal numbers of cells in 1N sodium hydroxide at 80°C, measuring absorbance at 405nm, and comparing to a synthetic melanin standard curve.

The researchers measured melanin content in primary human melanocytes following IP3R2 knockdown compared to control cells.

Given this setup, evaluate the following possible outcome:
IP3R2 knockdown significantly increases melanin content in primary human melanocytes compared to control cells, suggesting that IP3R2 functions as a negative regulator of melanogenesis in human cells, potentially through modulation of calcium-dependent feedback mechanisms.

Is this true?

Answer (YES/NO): NO